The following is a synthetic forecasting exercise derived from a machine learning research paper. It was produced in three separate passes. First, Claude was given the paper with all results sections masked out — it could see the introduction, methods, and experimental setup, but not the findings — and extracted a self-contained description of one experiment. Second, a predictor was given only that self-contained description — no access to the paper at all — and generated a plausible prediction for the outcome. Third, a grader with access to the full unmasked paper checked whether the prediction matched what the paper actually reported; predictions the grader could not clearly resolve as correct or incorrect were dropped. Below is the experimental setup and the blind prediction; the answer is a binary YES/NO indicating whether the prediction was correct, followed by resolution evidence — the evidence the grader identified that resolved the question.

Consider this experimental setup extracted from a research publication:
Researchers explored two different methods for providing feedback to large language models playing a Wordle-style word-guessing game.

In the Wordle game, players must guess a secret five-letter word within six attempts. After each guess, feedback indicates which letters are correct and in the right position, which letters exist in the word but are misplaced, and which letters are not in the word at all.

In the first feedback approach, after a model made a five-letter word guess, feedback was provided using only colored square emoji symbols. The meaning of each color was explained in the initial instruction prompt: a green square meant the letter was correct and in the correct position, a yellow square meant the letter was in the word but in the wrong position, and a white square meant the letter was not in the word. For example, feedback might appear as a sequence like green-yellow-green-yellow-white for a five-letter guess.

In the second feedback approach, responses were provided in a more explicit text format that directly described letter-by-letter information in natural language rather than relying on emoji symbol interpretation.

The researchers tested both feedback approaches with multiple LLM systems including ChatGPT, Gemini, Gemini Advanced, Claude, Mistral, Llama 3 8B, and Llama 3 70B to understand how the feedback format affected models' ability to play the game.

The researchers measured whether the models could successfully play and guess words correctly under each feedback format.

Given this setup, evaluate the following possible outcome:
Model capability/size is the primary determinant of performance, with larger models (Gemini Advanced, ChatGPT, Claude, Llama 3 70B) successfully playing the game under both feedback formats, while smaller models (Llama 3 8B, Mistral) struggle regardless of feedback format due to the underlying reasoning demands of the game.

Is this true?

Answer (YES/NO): NO